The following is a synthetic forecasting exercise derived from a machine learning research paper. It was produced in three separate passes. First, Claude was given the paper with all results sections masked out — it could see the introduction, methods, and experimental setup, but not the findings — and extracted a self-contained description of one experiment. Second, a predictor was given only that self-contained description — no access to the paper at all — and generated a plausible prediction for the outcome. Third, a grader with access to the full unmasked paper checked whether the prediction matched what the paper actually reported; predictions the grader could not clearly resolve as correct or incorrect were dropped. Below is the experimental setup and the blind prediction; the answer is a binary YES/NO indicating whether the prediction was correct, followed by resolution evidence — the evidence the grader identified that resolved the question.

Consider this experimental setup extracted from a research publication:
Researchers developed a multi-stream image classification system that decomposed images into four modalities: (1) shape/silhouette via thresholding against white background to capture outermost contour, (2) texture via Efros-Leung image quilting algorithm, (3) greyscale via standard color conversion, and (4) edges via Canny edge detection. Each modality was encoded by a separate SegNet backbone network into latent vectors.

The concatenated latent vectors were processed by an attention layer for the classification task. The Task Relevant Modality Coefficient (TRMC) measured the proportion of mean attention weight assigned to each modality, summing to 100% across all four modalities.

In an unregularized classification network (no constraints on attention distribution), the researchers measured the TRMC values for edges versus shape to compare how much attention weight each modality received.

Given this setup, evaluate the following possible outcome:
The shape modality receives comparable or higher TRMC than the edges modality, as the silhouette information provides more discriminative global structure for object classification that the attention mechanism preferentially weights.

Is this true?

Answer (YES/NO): NO